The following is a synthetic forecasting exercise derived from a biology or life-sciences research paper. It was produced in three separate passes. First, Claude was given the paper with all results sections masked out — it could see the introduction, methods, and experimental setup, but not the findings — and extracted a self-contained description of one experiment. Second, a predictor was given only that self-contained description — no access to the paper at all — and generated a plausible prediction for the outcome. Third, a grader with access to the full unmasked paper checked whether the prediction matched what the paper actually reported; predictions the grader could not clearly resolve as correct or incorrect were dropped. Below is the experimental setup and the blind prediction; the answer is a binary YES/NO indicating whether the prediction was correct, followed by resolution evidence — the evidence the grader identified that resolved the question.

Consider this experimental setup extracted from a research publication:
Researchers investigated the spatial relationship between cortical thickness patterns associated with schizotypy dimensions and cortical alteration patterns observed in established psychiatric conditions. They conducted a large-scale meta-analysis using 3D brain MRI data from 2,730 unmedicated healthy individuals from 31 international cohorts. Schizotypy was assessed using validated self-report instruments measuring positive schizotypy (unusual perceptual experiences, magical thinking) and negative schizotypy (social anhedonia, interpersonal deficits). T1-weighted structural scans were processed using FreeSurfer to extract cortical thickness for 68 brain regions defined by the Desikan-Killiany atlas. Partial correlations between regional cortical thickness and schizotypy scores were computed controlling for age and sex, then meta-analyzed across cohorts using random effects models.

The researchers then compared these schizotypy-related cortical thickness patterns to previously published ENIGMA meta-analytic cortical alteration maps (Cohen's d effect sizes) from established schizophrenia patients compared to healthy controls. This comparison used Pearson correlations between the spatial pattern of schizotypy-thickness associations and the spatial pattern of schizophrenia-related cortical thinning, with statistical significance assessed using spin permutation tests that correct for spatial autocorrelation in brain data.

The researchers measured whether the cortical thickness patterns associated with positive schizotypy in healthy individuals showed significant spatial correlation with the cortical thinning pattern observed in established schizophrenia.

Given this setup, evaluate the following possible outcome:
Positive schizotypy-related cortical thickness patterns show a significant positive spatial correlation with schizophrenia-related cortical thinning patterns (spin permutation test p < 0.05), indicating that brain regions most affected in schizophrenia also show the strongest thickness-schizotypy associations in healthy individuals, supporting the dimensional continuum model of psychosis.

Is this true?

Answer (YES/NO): YES